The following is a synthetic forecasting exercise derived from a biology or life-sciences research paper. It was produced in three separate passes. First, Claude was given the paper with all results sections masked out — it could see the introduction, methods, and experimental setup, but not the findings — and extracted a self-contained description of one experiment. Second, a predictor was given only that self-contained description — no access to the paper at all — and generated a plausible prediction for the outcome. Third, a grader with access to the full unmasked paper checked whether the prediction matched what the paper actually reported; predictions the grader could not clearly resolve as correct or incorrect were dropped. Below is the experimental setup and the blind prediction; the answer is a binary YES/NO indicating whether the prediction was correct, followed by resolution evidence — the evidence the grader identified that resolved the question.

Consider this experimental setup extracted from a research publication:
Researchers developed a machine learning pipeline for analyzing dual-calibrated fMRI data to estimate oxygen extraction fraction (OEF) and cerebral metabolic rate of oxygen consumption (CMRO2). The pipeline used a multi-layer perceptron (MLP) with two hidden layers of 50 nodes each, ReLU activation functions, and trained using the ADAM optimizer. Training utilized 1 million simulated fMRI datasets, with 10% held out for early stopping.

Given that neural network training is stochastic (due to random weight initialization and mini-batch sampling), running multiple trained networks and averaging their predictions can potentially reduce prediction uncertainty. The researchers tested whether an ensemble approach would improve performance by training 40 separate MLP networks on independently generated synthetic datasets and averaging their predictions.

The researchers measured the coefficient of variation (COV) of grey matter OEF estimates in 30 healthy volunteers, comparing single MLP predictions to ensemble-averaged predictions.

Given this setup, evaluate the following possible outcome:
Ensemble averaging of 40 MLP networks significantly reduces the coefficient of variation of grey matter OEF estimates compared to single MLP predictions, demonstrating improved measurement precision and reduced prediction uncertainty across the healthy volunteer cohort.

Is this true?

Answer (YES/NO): YES